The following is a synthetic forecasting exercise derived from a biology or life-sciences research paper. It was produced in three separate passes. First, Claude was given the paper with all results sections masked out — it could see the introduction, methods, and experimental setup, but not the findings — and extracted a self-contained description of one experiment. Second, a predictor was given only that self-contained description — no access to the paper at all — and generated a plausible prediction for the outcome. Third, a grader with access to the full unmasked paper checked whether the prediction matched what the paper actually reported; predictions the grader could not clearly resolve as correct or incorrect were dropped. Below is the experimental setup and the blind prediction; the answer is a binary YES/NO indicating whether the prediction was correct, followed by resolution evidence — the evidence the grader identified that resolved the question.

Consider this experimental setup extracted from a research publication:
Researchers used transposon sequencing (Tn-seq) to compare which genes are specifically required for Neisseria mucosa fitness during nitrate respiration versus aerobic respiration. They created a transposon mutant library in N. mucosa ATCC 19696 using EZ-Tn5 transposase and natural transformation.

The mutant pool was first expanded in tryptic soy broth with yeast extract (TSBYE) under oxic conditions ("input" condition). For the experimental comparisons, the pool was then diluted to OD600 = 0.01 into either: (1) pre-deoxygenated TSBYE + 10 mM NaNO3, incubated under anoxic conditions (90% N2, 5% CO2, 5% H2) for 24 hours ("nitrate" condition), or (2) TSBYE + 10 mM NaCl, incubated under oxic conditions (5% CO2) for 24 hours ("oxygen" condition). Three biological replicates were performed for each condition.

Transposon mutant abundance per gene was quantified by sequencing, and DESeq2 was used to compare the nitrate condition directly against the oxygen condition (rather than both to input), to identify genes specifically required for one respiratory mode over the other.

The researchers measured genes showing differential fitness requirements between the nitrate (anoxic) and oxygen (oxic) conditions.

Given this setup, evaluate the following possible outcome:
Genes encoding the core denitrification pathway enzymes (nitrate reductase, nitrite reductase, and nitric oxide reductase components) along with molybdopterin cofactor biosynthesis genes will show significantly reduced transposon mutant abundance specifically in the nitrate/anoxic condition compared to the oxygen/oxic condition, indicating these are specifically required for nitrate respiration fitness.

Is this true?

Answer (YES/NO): NO